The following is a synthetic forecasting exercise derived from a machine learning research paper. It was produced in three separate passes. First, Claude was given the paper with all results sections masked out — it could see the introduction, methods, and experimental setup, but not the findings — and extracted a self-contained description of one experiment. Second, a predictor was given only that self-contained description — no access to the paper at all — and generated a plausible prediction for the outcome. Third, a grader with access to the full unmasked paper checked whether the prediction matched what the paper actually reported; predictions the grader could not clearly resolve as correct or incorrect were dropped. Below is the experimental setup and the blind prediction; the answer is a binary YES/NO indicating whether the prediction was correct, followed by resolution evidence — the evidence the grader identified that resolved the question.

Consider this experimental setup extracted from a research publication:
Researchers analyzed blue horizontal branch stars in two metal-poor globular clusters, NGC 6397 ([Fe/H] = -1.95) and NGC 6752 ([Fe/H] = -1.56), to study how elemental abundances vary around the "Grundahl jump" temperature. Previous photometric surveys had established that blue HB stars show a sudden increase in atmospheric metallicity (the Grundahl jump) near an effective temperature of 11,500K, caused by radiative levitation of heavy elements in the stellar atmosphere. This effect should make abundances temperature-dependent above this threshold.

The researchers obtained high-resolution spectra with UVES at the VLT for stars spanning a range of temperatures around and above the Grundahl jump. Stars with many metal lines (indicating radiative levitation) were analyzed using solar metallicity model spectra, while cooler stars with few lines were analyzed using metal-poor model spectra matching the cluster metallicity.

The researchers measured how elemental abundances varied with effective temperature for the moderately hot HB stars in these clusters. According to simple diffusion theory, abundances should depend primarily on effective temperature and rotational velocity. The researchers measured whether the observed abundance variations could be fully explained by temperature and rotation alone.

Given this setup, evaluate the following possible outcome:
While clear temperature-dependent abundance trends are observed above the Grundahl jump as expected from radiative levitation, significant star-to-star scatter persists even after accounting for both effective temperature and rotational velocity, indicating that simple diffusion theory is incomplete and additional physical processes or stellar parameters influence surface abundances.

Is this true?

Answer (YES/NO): YES